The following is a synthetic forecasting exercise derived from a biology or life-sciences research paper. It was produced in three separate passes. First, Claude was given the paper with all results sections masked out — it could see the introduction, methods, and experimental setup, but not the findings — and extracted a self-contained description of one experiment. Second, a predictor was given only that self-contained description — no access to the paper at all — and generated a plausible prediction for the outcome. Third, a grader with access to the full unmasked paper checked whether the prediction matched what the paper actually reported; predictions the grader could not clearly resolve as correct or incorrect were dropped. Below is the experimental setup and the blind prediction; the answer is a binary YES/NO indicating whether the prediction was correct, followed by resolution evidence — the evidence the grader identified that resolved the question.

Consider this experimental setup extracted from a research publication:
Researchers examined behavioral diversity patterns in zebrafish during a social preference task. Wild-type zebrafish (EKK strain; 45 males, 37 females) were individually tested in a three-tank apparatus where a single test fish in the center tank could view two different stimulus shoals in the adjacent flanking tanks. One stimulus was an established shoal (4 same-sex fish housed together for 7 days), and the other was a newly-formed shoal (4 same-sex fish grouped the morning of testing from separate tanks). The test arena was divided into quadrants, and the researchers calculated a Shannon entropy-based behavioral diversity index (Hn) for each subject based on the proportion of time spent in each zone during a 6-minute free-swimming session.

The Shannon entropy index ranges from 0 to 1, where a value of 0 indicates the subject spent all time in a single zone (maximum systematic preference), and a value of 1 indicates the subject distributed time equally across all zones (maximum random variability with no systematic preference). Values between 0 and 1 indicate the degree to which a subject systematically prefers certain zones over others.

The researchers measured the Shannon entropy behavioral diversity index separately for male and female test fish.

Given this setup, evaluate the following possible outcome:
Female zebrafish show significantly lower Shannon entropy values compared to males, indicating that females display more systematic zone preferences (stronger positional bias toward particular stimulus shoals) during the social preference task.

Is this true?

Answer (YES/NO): YES